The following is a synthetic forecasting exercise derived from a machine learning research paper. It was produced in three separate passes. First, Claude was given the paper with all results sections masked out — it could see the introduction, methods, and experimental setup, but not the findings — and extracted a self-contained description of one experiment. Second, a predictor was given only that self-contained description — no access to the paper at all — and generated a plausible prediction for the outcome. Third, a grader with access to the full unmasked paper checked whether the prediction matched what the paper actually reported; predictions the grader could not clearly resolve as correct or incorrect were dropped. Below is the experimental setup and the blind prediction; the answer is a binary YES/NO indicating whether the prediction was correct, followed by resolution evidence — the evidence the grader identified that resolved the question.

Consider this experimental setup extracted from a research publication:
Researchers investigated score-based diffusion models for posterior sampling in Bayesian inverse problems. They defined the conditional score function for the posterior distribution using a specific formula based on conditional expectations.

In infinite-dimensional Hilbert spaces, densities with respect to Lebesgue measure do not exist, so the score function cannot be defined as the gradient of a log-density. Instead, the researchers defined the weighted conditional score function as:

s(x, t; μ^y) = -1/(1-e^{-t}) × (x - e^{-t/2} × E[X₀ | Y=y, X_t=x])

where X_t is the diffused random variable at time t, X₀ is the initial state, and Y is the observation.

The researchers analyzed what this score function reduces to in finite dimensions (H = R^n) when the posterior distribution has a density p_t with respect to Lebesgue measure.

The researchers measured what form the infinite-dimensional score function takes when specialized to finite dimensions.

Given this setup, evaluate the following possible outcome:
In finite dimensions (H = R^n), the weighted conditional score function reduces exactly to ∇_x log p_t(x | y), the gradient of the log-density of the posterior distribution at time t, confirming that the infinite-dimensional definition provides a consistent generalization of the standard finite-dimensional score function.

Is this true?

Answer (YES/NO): NO